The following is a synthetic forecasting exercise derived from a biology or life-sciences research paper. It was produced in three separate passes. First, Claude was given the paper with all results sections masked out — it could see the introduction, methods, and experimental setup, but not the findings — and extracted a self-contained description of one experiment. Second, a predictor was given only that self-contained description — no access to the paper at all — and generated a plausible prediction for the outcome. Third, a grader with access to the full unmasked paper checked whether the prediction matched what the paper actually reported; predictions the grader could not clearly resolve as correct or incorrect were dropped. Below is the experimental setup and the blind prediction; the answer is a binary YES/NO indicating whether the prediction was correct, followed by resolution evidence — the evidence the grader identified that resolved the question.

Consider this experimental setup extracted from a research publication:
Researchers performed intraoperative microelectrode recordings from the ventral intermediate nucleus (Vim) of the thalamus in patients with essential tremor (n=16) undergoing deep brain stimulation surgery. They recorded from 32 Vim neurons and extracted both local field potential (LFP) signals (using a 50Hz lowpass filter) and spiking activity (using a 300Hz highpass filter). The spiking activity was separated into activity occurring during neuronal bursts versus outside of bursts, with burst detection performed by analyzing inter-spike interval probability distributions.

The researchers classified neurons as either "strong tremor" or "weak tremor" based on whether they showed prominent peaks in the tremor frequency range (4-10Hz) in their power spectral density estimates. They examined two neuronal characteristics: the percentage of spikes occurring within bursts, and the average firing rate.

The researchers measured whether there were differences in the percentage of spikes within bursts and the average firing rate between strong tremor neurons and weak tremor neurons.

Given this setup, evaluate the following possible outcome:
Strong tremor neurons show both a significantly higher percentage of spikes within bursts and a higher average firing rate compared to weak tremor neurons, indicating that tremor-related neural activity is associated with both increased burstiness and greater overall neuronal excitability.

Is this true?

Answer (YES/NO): NO